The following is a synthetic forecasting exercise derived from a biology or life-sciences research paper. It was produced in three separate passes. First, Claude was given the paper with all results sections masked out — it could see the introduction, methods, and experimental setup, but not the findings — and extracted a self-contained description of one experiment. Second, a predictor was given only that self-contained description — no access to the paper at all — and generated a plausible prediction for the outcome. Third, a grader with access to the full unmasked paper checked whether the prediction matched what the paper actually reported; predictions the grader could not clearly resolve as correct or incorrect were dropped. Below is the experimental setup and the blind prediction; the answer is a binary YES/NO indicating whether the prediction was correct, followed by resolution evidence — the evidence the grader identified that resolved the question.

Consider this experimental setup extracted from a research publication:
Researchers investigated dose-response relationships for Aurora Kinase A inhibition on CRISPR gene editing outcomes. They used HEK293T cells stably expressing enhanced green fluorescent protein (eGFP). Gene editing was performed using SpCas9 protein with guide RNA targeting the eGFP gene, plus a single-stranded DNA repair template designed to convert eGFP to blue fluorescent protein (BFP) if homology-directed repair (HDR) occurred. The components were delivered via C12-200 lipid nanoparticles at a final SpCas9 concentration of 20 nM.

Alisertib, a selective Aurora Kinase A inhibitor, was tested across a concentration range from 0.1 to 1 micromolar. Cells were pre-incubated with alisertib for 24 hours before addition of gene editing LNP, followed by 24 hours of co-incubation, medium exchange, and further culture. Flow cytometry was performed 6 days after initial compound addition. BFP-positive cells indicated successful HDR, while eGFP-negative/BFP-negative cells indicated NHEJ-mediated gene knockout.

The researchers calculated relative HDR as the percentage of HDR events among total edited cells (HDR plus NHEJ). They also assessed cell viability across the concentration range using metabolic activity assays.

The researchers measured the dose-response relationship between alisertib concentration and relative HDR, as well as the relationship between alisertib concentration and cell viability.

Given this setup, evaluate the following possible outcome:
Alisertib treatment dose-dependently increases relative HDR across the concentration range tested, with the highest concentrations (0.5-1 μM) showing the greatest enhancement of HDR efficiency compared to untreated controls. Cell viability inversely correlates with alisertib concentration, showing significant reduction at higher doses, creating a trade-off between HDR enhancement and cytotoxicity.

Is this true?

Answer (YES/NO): YES